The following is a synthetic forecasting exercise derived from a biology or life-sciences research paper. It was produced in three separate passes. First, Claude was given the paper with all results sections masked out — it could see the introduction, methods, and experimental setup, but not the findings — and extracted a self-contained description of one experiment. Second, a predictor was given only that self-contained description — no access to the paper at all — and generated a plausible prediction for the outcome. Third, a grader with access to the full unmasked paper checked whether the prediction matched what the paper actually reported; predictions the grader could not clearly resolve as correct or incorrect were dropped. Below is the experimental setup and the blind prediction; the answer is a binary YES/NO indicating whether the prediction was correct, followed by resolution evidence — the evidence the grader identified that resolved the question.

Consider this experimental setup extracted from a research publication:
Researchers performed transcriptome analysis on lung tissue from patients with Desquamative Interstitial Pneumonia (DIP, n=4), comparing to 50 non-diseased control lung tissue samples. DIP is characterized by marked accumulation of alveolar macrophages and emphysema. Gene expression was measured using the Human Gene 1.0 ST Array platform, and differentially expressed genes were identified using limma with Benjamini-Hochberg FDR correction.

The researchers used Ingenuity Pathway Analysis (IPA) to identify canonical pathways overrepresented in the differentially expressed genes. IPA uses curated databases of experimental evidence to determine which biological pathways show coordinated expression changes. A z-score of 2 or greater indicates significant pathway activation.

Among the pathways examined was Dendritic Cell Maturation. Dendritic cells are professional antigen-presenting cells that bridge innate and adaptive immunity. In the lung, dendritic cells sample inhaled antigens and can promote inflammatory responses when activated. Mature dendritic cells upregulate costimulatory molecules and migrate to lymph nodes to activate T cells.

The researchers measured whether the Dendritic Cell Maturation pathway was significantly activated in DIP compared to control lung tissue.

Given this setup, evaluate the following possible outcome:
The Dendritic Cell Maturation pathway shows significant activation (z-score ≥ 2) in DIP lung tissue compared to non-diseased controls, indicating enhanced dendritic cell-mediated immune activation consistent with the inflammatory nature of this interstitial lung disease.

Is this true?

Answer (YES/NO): YES